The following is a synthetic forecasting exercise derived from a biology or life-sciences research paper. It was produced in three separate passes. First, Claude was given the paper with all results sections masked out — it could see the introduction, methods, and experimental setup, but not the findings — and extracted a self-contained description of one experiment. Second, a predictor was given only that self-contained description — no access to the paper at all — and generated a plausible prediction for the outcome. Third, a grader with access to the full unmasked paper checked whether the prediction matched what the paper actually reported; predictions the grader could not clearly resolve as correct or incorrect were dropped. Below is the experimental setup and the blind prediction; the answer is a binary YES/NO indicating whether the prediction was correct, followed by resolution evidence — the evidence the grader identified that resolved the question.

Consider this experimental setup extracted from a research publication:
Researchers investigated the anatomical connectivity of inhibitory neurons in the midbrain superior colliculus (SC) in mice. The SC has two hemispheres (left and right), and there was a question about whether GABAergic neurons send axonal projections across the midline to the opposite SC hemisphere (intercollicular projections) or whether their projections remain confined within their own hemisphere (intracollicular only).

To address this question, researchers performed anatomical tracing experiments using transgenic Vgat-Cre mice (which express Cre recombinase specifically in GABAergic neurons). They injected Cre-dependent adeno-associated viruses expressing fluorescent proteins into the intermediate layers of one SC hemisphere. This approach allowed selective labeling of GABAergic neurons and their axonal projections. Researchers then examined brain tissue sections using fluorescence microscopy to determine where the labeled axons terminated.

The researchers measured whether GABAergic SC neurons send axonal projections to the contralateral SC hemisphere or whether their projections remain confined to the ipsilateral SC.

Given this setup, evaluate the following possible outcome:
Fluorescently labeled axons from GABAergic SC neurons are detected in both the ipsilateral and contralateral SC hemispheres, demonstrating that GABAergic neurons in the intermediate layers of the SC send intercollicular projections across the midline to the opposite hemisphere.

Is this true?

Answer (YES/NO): YES